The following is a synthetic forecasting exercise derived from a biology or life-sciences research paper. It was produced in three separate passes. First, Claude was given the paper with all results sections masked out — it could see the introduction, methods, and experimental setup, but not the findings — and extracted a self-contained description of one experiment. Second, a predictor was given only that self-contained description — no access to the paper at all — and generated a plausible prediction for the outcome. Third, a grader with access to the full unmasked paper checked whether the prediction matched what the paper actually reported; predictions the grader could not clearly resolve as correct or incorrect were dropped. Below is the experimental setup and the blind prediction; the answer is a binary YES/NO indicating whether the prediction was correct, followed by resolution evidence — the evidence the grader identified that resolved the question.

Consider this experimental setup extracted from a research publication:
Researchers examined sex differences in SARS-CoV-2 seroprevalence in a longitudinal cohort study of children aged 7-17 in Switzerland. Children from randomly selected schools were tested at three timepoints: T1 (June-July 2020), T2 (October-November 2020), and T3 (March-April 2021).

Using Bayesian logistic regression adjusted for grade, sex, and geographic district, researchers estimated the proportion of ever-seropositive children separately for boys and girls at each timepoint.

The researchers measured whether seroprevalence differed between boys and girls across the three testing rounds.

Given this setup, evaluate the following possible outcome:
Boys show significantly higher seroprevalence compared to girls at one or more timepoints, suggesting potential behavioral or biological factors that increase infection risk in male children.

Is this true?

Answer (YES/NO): NO